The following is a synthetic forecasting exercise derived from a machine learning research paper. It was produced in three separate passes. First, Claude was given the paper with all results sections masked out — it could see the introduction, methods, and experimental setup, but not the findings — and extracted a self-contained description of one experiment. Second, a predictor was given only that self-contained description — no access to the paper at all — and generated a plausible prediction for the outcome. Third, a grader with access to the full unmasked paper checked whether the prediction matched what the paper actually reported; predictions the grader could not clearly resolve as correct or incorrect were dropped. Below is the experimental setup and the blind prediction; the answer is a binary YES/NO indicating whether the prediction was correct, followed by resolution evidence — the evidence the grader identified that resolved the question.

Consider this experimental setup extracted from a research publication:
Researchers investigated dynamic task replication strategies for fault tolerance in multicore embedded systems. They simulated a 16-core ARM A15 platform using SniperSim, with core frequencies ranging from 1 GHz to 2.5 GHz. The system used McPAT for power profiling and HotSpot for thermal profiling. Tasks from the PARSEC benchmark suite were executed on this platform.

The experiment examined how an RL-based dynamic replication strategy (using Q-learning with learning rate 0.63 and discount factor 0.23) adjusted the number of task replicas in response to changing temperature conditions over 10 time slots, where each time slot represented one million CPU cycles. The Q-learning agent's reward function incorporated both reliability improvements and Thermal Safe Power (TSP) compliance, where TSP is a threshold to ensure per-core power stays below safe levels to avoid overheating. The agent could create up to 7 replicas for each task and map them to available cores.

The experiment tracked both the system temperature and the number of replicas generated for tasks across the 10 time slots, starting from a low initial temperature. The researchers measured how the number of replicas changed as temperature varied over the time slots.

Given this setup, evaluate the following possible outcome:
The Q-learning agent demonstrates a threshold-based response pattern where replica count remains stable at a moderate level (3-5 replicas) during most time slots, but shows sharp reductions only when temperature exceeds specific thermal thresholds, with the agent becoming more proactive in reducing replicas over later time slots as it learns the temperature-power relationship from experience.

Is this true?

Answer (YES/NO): NO